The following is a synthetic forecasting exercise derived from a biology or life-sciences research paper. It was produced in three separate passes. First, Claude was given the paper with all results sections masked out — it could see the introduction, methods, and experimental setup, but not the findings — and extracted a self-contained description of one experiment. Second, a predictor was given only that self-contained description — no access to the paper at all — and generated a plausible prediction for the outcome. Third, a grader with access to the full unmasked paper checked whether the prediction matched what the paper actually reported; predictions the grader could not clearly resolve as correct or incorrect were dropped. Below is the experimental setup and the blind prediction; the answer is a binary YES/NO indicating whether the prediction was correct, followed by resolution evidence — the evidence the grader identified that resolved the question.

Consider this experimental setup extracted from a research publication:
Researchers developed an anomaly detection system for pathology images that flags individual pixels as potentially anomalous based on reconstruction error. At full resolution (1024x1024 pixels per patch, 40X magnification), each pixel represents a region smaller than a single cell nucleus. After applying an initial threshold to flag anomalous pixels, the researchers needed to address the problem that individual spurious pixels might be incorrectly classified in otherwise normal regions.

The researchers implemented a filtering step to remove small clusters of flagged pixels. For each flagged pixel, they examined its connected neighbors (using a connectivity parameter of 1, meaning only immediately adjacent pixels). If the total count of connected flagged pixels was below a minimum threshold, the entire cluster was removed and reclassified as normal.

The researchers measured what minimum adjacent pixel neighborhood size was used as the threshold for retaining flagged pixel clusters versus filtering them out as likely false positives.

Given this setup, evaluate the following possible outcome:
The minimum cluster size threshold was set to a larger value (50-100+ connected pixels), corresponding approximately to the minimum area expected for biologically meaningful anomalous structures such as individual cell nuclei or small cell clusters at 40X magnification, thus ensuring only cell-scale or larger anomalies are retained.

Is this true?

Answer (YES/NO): NO